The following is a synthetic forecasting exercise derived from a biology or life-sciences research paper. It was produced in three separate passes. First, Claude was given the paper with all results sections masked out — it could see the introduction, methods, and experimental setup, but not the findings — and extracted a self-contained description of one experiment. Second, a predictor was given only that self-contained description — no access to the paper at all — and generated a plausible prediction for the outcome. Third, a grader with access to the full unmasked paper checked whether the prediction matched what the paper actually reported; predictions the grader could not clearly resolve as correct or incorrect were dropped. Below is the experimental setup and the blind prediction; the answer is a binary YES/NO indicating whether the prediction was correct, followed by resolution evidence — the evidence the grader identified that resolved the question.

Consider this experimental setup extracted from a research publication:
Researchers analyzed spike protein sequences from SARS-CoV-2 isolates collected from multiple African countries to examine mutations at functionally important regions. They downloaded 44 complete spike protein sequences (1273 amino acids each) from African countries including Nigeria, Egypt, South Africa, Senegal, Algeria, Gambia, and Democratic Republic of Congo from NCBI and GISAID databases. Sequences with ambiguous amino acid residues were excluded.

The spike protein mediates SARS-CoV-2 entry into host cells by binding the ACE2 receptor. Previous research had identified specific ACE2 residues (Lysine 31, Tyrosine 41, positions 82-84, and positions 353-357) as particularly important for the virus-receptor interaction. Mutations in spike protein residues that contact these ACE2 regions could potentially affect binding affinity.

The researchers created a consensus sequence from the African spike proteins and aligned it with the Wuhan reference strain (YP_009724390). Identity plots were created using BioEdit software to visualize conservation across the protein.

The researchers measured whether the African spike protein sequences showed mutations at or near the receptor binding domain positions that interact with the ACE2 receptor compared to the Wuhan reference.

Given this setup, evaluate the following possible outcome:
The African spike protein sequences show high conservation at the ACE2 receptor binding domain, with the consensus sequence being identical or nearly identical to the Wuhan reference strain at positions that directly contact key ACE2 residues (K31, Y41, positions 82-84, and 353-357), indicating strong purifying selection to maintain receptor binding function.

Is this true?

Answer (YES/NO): YES